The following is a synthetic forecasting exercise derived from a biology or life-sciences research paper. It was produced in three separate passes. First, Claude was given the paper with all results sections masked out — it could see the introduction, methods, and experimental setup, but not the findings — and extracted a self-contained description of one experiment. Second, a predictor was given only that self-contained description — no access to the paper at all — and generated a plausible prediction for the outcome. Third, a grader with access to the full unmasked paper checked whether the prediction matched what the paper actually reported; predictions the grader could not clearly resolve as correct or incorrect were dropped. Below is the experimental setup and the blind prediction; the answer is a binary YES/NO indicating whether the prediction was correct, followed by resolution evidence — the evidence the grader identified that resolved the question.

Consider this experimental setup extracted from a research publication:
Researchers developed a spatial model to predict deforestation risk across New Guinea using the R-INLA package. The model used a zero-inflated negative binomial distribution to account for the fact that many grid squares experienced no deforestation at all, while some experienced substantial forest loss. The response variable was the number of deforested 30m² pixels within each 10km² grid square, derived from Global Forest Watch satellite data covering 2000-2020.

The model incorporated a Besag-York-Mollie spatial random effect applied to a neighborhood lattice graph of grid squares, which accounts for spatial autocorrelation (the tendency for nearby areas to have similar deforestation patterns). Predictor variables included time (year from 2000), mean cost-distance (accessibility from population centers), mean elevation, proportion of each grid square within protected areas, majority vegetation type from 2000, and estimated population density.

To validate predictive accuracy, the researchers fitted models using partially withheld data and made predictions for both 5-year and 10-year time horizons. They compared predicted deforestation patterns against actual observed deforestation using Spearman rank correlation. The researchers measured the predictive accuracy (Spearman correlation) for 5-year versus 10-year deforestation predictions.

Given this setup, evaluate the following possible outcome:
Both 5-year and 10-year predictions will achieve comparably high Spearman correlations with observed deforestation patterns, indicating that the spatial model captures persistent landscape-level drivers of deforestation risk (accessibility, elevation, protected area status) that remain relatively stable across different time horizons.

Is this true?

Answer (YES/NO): YES